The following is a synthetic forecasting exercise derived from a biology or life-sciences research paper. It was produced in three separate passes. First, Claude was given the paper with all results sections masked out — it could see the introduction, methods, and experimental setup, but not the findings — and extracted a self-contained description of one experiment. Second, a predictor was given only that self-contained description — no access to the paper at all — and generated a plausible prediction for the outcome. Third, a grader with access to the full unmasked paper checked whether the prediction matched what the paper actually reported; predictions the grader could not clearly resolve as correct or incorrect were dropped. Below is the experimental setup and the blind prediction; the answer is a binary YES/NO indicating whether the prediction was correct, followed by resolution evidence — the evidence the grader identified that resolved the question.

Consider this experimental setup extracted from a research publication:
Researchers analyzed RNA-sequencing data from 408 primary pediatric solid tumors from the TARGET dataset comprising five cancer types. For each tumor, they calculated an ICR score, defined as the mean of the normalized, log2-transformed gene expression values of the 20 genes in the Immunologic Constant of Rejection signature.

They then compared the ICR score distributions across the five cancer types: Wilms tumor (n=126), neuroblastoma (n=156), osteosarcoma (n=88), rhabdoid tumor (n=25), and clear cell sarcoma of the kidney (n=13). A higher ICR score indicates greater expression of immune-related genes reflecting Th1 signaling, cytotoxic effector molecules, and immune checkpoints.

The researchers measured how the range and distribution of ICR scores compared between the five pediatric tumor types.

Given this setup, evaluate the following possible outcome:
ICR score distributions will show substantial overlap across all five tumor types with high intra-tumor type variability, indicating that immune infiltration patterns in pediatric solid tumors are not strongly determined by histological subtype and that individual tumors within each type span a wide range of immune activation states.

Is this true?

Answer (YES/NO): NO